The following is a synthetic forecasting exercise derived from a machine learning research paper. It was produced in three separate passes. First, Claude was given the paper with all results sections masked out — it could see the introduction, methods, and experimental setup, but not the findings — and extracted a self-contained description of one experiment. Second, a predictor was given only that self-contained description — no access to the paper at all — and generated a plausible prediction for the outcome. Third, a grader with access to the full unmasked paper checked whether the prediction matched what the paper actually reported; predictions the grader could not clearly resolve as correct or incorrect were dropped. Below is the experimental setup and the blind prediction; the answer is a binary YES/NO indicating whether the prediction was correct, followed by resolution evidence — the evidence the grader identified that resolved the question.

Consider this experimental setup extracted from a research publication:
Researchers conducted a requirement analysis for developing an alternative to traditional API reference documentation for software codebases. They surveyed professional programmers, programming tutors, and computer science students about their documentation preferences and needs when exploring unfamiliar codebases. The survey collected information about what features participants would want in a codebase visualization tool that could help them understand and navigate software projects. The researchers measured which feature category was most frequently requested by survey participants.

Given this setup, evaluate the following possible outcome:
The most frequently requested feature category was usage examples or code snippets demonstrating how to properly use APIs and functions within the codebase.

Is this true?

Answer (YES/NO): NO